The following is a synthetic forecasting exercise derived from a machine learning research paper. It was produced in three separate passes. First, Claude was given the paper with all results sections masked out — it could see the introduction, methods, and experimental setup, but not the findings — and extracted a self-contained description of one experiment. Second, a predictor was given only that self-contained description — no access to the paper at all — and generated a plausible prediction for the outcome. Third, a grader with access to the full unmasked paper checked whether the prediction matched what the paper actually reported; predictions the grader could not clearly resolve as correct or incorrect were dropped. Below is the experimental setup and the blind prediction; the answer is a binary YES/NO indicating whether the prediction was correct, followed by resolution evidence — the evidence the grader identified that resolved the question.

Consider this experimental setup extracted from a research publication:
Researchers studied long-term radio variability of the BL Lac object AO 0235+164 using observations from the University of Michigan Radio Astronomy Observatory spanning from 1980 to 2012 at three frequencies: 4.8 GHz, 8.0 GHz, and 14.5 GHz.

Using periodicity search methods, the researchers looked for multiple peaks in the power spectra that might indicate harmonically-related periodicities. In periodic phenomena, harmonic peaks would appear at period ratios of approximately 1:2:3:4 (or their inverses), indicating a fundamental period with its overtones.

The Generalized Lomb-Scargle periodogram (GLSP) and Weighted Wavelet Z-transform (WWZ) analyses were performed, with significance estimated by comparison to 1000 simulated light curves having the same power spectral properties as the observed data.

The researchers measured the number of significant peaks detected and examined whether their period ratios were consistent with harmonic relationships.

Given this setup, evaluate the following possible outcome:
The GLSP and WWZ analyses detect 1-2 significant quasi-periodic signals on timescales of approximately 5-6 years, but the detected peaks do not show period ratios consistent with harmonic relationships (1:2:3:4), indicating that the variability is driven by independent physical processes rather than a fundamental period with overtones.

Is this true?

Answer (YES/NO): NO